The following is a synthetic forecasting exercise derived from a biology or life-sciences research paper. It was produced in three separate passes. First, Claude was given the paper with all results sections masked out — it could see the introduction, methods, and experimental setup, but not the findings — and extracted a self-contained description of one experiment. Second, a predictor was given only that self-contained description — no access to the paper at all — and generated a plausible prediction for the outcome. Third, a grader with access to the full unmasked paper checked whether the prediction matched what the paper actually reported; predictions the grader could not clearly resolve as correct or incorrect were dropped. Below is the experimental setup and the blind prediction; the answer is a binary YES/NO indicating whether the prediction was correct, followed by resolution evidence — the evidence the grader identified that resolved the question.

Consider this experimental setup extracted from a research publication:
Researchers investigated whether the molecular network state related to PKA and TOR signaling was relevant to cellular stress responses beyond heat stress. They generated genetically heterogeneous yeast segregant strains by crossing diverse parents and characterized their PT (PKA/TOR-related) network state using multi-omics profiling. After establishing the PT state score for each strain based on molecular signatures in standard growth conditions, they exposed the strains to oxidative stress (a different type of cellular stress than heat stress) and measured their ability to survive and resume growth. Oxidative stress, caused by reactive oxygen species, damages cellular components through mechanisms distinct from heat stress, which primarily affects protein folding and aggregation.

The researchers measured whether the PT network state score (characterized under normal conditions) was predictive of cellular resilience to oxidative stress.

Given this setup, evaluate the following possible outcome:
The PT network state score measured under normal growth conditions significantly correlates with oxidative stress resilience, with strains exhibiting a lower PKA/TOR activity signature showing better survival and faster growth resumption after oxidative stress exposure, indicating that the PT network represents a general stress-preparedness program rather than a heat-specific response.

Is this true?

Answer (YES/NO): NO